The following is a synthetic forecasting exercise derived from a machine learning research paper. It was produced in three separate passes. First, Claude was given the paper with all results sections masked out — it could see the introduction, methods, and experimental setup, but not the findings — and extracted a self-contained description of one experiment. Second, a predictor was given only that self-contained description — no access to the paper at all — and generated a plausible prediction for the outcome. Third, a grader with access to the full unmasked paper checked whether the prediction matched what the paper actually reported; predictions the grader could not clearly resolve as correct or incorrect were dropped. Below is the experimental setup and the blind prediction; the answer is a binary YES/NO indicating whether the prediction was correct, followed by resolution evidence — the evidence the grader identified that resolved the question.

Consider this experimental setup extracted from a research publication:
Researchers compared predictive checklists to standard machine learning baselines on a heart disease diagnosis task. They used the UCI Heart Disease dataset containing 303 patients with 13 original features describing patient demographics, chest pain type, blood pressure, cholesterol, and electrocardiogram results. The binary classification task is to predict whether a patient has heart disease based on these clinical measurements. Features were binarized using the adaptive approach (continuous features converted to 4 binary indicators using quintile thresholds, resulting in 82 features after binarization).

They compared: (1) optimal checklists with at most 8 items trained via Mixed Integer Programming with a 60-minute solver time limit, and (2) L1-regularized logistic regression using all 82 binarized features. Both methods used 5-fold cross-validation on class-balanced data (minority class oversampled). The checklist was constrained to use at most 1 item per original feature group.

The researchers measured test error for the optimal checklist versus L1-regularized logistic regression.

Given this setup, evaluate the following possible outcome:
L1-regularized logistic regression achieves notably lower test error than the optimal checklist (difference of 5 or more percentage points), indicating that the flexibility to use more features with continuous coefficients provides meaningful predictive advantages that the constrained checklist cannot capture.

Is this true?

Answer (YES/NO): NO